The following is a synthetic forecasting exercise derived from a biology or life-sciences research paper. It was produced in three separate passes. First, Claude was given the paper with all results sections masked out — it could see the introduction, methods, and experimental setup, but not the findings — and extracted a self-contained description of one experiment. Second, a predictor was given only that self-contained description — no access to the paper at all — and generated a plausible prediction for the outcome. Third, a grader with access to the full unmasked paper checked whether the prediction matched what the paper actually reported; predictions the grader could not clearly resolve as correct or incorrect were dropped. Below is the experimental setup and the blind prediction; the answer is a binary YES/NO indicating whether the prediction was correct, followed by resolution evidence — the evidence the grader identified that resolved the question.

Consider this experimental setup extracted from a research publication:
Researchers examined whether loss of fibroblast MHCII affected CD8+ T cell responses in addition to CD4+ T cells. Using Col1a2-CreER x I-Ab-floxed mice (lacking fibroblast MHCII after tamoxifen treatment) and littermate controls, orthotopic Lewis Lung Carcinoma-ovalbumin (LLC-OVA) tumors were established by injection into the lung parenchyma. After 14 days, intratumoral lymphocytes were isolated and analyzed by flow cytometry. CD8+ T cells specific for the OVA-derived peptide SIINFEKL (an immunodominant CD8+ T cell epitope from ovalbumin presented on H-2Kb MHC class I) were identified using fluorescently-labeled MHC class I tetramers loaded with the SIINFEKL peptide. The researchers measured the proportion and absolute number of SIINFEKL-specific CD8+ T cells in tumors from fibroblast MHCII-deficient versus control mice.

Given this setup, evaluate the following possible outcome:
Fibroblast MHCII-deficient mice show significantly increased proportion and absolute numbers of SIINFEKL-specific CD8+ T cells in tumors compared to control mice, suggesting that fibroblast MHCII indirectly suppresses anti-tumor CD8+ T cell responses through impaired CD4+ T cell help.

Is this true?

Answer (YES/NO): NO